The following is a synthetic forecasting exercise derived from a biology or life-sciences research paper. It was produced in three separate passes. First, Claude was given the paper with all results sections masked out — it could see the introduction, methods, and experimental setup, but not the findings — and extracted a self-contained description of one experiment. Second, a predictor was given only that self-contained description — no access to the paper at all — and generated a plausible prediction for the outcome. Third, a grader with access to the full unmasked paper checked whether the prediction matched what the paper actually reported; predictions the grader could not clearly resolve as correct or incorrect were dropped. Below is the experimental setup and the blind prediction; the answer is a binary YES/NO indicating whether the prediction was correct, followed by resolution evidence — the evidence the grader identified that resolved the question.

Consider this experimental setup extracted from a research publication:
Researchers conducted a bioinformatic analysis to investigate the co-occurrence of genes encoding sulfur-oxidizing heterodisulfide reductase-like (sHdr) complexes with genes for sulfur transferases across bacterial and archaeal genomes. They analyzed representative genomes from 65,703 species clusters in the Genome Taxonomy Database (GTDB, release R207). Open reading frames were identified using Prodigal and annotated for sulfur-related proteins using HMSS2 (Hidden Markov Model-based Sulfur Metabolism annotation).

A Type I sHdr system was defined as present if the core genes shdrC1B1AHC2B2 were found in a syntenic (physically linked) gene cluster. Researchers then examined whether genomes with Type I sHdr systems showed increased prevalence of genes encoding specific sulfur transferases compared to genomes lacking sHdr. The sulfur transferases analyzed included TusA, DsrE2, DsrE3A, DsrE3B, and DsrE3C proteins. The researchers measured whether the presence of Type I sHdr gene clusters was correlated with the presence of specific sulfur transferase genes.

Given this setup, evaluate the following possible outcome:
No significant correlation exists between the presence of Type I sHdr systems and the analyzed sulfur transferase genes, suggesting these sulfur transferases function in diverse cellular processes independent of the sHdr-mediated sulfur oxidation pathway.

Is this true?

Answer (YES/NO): NO